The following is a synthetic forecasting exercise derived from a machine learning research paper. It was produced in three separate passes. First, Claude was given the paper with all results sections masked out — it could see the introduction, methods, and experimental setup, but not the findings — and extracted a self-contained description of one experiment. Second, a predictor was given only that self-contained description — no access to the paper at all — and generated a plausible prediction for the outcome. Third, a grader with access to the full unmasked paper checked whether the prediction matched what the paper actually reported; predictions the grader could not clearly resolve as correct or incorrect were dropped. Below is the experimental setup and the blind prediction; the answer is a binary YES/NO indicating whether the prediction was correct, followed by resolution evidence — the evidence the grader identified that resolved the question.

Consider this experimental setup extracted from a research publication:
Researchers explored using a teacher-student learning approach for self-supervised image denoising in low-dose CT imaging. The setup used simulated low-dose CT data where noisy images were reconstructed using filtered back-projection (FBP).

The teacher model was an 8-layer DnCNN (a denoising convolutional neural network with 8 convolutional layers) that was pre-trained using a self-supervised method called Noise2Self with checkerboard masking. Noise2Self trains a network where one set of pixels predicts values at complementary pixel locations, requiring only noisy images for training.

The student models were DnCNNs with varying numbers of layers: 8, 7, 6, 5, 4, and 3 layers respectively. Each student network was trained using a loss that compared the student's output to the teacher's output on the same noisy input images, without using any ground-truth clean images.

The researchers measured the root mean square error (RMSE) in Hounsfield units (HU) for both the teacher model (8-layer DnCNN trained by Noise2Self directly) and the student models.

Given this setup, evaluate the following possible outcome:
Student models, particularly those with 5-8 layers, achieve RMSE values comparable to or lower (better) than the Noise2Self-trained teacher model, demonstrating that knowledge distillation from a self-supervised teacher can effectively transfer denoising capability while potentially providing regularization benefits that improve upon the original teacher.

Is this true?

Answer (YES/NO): YES